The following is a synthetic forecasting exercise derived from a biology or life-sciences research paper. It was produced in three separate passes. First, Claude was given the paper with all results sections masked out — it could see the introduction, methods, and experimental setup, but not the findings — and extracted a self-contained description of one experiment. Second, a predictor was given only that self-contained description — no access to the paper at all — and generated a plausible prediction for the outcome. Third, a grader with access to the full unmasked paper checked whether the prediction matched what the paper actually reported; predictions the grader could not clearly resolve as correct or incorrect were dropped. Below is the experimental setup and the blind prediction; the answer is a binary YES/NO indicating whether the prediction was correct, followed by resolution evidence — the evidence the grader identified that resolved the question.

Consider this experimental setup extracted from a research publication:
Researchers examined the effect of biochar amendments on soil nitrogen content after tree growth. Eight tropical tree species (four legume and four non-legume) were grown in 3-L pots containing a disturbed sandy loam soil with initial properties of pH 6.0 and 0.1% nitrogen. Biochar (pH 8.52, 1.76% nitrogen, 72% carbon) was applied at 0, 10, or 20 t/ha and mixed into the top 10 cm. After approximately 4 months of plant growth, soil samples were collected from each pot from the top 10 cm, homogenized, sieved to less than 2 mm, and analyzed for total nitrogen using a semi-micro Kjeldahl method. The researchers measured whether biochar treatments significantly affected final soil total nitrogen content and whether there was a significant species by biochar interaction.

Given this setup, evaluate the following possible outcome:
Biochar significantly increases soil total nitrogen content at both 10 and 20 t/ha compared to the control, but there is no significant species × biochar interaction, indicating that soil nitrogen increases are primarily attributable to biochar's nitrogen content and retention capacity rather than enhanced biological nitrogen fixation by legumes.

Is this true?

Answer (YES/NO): NO